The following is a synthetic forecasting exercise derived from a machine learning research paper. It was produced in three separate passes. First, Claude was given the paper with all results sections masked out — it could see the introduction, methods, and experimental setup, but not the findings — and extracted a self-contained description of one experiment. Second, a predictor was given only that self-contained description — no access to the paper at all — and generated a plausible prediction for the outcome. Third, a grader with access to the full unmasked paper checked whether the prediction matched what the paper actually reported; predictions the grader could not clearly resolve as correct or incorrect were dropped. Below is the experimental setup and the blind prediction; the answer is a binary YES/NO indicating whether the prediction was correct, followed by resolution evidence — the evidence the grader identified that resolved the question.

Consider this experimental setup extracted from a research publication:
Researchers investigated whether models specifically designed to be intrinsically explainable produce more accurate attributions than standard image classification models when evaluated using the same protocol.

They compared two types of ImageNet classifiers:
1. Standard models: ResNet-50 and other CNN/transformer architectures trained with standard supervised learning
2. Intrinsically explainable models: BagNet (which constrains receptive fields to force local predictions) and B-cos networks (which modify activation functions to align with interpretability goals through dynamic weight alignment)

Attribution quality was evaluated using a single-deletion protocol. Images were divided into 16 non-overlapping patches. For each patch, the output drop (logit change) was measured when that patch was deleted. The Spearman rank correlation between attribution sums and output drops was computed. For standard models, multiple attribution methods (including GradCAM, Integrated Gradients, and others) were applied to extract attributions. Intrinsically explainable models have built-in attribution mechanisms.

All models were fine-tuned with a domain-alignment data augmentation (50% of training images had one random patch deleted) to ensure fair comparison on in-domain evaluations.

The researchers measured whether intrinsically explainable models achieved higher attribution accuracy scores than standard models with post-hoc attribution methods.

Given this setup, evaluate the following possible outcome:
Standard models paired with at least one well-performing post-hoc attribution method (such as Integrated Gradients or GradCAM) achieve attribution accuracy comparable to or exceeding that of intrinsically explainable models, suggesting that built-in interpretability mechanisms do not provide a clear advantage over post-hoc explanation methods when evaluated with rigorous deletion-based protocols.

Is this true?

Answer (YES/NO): NO